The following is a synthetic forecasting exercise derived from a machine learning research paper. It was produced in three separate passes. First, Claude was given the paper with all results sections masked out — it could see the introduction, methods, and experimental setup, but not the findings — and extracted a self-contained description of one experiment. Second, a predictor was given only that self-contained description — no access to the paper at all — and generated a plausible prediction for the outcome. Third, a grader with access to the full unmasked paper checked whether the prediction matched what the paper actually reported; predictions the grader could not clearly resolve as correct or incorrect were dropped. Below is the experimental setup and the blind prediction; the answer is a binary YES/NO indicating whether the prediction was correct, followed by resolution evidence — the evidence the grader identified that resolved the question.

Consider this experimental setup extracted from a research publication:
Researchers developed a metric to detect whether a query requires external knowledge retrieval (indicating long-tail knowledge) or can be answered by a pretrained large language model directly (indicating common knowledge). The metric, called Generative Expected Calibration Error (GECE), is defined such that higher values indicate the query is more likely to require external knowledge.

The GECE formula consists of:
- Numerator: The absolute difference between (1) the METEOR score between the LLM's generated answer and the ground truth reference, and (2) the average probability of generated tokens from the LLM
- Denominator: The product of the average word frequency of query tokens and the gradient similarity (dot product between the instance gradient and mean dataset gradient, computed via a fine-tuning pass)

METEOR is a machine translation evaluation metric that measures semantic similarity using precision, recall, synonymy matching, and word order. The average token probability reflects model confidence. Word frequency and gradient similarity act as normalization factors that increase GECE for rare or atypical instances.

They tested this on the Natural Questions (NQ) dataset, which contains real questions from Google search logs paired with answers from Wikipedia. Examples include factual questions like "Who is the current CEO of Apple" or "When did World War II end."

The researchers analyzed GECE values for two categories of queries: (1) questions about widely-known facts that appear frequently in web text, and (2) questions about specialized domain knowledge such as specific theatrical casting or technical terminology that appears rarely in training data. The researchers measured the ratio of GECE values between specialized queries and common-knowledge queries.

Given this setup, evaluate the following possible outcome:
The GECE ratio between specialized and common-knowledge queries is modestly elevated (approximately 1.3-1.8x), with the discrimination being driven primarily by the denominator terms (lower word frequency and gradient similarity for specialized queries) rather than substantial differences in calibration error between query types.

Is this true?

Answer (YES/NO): NO